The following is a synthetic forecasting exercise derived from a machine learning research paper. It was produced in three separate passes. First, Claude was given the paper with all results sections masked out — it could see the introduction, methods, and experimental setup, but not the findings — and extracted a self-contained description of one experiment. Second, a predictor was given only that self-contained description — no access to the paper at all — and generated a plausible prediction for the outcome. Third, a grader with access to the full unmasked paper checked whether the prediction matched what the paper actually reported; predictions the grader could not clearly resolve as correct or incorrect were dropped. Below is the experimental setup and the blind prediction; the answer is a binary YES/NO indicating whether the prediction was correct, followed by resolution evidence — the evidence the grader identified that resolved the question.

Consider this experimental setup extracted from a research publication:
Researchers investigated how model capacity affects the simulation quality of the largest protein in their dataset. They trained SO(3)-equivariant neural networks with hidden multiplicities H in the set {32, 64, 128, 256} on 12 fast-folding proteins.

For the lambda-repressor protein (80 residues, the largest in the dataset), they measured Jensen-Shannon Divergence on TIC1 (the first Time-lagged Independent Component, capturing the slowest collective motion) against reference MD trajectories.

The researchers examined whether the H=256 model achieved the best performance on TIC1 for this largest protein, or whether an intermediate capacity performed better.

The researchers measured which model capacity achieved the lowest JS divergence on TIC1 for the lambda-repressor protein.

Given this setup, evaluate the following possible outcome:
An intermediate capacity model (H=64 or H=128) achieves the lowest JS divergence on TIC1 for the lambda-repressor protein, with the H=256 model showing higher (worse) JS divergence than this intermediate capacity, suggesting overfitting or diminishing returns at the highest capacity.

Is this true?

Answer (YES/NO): YES